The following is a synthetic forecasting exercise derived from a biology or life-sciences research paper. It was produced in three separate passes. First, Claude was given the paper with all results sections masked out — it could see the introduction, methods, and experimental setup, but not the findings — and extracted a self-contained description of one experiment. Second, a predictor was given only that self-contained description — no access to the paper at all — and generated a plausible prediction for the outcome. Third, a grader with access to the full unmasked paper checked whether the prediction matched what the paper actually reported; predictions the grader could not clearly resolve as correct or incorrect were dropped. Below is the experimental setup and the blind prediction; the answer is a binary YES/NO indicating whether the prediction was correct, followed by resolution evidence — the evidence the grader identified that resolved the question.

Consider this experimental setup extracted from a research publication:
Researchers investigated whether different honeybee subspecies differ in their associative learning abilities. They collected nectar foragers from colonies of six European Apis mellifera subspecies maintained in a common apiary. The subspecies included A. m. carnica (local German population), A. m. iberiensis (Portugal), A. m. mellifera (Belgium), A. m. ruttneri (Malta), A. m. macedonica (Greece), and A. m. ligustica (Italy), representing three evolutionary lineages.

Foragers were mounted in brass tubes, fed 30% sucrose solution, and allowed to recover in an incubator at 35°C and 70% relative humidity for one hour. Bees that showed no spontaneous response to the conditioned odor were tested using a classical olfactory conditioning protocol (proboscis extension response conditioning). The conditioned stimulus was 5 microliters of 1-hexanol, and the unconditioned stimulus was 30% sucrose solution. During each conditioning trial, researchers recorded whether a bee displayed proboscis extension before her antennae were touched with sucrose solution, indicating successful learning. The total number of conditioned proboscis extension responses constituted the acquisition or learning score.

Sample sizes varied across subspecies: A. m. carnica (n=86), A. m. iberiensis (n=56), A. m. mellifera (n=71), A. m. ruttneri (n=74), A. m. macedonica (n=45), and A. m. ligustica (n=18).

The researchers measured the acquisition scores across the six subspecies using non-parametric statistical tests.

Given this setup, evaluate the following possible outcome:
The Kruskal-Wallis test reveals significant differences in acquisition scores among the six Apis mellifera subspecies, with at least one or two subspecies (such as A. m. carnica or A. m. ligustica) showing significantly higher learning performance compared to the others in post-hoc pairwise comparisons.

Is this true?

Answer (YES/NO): NO